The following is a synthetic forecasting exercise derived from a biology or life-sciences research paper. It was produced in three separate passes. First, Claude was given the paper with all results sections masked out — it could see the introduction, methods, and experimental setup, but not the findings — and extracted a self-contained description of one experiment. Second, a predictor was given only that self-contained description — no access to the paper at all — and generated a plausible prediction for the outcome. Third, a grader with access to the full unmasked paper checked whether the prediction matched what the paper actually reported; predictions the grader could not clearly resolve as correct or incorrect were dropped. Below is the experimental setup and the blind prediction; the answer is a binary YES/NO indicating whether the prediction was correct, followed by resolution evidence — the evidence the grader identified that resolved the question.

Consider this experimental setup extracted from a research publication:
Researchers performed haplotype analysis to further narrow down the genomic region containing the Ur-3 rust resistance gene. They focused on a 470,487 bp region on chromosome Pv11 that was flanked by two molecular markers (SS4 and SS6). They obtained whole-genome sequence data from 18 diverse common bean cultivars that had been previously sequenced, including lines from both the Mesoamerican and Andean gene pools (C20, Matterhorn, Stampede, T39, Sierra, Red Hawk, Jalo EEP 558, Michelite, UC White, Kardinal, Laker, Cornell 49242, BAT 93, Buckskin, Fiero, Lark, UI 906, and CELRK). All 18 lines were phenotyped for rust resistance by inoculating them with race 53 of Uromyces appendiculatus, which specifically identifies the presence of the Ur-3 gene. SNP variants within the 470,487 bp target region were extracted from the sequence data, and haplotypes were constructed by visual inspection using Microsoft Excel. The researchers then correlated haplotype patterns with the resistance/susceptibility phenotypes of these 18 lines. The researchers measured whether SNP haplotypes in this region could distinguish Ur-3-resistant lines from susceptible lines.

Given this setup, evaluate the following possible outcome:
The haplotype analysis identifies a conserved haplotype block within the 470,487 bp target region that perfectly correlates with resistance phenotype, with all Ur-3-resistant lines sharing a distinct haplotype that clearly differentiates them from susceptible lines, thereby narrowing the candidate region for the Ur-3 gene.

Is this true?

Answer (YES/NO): YES